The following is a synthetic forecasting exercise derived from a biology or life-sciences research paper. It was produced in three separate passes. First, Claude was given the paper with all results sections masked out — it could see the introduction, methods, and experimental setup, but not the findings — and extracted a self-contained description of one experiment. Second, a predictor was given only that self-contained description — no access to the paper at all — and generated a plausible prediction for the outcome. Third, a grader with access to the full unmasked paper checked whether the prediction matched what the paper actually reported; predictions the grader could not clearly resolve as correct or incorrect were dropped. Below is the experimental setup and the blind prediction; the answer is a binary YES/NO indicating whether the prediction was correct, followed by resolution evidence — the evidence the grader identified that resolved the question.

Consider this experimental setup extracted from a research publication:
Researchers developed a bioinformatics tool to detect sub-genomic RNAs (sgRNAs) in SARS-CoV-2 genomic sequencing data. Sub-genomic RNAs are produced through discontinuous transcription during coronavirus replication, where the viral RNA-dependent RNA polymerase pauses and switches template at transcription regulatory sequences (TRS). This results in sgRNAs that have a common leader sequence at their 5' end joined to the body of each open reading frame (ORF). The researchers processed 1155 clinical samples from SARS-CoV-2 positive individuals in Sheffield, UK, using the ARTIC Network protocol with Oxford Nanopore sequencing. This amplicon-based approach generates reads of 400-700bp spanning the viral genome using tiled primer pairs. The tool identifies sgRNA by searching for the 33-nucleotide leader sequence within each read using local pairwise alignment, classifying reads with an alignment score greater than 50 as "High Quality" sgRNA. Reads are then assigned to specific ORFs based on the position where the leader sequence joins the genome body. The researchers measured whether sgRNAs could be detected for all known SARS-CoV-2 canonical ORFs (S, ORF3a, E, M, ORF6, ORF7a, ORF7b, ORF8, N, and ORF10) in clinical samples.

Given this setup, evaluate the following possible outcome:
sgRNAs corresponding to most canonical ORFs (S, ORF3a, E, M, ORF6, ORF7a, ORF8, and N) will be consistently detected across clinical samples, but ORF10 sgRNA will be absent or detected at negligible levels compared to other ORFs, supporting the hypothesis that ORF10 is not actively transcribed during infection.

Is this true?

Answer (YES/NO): YES